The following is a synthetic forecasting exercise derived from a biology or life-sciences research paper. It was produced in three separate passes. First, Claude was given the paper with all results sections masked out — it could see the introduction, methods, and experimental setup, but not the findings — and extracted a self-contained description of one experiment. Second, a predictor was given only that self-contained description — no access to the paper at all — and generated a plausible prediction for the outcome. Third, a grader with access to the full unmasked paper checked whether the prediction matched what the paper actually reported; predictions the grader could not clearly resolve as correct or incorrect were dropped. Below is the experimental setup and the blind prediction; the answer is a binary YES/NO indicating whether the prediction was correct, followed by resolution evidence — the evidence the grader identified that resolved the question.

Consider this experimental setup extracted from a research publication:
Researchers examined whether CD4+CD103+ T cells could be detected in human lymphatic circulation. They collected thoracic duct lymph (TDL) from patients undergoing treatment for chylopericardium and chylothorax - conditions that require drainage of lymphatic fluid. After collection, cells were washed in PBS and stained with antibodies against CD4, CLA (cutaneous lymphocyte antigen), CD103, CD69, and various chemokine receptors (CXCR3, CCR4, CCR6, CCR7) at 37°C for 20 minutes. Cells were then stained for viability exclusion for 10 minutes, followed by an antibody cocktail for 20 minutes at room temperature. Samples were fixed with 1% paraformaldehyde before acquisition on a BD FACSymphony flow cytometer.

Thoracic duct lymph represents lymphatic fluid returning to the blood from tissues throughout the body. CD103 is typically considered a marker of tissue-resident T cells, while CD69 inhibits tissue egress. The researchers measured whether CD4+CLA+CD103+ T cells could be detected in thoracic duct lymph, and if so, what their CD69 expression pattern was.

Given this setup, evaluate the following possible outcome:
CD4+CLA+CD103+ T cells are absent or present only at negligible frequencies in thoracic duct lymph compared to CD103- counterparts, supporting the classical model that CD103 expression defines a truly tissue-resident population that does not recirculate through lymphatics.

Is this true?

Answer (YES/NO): NO